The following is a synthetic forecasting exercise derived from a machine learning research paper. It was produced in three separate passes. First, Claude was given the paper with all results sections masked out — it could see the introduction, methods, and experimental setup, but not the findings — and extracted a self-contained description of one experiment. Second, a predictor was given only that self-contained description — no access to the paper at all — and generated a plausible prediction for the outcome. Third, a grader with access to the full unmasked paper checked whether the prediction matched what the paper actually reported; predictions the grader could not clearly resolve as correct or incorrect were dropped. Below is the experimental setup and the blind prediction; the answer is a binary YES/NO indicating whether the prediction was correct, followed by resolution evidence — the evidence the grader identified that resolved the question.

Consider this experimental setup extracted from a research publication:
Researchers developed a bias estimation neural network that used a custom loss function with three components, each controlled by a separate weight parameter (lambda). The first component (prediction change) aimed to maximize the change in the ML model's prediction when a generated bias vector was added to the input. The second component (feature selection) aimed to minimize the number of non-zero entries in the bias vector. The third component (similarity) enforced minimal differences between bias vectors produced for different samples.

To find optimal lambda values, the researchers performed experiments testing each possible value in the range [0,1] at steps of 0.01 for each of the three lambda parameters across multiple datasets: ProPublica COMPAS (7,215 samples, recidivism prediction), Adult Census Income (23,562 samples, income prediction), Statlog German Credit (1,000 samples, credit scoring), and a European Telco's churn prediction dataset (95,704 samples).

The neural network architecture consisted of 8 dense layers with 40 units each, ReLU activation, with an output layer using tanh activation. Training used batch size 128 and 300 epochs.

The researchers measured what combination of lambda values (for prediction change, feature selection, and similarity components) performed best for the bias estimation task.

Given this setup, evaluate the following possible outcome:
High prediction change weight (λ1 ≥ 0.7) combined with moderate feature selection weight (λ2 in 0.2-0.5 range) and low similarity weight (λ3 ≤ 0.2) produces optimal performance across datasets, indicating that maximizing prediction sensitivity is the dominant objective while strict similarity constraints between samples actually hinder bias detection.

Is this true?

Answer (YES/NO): NO